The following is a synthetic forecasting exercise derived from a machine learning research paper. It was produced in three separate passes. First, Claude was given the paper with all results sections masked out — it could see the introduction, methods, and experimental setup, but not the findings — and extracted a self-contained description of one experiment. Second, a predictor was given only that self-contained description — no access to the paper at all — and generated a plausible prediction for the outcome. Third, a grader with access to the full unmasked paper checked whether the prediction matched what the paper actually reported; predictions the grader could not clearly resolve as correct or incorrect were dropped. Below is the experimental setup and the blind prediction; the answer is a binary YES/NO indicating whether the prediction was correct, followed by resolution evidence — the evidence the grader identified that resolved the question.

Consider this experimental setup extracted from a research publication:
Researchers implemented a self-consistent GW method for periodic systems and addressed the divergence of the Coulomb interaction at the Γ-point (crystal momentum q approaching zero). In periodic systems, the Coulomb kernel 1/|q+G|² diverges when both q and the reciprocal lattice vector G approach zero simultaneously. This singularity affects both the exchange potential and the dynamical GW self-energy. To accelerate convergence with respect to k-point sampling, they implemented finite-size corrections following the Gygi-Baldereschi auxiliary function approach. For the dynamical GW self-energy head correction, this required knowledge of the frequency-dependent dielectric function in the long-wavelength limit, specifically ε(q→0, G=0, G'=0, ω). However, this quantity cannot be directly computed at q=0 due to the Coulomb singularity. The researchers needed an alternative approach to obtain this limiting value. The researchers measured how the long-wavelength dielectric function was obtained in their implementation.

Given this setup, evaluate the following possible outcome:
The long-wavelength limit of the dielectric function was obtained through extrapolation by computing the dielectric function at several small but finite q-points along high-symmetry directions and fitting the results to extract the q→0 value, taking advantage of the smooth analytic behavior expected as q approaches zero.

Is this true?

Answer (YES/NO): YES